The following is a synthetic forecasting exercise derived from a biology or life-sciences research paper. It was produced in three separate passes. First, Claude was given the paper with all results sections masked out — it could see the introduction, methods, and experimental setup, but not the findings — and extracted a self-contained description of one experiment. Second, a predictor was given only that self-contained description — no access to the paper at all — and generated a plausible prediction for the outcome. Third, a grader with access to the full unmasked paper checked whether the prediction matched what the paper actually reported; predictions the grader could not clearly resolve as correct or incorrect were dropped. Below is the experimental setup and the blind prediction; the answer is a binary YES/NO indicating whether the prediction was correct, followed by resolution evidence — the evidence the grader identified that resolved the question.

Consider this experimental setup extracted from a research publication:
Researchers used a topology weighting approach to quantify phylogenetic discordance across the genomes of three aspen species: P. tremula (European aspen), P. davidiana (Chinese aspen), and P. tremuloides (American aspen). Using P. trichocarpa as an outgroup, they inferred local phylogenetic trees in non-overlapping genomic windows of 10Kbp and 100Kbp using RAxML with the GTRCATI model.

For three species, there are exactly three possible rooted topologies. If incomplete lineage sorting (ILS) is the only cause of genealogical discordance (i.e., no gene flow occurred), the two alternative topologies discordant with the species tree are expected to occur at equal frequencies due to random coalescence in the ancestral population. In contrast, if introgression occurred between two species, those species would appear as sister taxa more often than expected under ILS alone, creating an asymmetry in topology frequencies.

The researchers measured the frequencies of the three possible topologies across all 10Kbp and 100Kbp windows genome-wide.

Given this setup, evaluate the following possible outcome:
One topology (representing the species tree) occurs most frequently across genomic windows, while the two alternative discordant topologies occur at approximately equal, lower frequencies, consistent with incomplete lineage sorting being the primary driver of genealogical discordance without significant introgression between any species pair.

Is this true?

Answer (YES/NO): NO